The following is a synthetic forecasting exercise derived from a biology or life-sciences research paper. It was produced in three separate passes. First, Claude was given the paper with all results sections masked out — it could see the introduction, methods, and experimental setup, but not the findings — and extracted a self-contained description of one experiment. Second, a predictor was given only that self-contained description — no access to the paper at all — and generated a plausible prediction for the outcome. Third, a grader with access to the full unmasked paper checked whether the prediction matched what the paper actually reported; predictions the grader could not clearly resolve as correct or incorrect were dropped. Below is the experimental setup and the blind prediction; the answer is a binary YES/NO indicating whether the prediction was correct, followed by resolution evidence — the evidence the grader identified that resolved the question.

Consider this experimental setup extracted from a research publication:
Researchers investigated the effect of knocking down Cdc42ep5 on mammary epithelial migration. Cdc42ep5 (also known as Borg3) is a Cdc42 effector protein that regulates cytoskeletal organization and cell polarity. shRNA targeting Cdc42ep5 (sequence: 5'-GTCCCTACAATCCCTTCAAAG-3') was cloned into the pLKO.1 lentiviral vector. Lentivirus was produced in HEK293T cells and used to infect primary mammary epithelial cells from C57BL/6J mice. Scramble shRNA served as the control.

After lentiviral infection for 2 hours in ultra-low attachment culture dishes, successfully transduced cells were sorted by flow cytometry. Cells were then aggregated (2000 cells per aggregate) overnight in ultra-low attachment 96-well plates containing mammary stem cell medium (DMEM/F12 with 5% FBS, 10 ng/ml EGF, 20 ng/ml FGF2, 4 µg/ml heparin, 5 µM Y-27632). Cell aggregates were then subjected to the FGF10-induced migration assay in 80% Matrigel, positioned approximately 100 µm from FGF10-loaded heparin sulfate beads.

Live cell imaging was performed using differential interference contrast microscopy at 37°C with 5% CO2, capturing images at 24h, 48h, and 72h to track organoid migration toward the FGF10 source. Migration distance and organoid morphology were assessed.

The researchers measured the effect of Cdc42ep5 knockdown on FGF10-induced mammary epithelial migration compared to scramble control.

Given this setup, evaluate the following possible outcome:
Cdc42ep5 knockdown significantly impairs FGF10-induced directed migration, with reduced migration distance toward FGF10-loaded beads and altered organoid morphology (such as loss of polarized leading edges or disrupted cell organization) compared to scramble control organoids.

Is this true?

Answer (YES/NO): NO